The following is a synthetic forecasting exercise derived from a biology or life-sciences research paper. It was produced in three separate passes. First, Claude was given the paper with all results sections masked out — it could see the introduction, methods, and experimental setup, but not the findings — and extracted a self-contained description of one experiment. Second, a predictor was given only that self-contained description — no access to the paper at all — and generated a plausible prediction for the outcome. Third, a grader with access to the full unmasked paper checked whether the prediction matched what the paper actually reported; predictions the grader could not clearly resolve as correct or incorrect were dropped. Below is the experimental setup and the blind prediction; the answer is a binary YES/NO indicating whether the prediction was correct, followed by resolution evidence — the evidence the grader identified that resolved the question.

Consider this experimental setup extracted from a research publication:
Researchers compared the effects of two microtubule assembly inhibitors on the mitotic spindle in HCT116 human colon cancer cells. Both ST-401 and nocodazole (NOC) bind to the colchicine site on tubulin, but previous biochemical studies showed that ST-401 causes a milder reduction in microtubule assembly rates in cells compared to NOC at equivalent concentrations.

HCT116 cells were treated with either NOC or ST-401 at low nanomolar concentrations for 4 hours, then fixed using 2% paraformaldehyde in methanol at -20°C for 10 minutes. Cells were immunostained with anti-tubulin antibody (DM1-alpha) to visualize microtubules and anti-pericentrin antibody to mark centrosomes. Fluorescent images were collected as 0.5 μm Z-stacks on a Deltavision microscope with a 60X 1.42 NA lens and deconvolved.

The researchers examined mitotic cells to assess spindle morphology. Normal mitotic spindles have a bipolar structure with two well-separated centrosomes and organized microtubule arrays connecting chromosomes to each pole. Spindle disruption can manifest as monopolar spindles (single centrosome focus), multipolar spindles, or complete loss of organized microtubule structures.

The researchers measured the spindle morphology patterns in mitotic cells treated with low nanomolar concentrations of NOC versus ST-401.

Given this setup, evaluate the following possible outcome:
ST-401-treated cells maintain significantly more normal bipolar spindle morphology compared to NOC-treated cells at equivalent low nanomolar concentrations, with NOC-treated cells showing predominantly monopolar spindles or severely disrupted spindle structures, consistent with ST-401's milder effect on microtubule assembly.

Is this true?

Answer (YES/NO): YES